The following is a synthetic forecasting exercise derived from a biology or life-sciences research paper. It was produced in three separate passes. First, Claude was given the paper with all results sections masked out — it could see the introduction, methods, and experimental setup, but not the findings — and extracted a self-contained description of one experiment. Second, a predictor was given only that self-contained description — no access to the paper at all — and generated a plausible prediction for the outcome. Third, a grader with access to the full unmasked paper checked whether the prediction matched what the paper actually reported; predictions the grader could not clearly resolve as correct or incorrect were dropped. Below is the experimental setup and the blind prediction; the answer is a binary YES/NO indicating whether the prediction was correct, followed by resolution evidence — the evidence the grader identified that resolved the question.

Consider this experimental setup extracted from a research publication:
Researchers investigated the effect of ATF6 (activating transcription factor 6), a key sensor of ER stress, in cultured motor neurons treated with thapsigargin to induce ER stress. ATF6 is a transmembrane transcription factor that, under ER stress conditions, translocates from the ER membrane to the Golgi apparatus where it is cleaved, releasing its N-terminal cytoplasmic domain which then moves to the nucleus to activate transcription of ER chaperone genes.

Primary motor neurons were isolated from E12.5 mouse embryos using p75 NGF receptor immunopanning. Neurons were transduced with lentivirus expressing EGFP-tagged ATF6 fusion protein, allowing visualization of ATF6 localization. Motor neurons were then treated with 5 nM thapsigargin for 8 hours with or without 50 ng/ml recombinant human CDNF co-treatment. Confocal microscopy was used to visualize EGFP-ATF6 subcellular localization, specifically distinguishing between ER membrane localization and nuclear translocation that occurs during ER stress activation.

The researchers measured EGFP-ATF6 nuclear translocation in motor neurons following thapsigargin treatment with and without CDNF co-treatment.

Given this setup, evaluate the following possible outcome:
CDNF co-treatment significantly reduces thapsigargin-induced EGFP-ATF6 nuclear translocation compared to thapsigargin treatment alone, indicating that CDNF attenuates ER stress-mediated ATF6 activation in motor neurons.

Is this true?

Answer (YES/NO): YES